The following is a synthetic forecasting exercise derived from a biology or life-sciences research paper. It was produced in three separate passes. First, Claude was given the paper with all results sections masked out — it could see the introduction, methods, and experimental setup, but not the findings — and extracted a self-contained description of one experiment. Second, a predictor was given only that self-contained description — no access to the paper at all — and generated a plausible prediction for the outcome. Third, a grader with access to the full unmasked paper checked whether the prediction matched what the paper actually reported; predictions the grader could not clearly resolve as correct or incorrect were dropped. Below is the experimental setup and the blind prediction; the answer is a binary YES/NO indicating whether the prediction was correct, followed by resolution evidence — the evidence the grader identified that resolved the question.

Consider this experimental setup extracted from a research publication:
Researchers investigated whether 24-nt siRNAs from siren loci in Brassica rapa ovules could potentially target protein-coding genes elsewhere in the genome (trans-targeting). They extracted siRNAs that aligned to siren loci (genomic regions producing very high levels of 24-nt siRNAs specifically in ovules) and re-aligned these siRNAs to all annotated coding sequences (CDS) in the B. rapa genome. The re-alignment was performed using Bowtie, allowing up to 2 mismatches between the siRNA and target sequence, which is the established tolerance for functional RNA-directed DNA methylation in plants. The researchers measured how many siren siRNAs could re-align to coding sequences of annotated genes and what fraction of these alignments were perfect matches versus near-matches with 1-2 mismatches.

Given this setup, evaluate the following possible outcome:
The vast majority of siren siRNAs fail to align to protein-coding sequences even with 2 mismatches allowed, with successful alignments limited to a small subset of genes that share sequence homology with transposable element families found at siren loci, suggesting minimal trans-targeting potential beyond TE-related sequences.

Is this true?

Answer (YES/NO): NO